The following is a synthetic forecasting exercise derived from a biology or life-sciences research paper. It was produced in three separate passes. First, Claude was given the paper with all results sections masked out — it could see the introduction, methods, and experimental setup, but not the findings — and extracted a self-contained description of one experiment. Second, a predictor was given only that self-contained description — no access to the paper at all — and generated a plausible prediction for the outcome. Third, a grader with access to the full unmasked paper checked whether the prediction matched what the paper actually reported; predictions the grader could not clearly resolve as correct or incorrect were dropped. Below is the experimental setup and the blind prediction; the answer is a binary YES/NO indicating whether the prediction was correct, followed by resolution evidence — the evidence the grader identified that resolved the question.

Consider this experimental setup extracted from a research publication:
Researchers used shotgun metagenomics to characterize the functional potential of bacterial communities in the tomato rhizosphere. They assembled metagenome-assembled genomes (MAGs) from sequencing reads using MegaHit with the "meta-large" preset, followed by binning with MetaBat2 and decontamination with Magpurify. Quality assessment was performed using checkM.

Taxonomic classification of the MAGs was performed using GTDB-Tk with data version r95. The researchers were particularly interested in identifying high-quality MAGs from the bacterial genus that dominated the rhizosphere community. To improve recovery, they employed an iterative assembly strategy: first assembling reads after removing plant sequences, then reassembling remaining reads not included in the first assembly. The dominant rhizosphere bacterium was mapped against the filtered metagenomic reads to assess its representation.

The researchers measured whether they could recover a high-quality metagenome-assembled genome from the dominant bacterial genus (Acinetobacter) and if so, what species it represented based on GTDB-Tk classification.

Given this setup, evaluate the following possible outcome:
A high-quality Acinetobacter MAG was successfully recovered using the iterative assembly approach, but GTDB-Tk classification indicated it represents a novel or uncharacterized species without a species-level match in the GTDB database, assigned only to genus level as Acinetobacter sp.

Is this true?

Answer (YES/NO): NO